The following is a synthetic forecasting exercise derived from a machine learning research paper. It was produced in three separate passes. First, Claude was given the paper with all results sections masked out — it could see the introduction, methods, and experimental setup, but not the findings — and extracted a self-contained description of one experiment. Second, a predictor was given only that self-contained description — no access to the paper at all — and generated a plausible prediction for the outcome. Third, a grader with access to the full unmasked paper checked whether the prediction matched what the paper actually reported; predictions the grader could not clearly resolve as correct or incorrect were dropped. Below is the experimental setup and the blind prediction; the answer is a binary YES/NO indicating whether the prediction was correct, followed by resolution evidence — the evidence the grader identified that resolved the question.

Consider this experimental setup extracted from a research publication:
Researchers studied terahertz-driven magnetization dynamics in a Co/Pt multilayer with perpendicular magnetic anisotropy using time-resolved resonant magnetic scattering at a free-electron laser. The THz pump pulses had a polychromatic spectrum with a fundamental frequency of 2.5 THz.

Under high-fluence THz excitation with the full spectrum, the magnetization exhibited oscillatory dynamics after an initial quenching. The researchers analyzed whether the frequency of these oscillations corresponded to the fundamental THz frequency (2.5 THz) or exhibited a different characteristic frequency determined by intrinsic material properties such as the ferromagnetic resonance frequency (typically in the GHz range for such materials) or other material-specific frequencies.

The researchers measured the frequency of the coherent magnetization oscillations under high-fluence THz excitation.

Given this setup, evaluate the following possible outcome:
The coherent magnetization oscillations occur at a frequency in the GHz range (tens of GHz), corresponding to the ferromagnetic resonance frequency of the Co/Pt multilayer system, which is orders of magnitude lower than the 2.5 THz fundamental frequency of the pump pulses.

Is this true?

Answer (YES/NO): NO